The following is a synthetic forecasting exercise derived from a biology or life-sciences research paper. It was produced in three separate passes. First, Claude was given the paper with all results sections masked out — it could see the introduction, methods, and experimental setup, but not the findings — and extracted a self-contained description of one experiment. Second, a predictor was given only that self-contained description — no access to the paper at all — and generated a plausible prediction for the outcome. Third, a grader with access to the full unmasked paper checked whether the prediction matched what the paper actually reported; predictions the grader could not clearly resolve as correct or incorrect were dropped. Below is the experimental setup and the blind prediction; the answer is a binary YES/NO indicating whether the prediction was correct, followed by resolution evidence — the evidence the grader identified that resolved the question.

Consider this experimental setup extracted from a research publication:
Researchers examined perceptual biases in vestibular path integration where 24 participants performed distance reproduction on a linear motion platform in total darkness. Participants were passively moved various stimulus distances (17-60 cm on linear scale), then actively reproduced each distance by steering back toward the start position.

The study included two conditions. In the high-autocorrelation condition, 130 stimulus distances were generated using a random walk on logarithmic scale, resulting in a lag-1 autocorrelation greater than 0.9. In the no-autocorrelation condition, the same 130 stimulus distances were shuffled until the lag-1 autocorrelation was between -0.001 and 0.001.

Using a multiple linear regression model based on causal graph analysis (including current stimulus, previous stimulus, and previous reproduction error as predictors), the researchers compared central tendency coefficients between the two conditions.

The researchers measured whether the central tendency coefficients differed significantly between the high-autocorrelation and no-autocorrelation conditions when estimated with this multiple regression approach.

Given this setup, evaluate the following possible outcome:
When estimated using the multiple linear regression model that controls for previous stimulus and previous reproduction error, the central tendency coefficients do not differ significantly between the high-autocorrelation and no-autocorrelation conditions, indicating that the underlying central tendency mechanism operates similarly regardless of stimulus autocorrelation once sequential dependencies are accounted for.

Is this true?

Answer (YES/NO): YES